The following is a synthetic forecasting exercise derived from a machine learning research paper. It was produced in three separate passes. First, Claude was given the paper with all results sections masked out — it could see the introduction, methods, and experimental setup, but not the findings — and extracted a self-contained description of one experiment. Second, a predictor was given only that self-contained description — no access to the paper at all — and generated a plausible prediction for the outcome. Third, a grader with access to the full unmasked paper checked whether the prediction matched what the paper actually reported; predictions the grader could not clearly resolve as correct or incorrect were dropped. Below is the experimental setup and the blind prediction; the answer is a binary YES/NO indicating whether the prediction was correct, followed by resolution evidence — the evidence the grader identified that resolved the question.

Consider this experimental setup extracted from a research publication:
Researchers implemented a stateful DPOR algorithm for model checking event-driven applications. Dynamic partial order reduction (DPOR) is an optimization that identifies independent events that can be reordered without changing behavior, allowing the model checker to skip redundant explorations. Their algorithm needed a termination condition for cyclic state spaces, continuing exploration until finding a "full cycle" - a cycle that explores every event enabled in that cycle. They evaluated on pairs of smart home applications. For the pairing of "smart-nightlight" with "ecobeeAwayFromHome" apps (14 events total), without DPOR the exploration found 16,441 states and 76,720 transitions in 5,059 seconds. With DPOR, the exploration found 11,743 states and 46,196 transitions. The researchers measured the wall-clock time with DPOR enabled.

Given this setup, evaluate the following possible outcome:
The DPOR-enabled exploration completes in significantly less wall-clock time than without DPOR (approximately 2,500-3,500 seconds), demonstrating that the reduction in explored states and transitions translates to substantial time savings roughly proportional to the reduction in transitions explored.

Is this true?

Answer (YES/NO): NO